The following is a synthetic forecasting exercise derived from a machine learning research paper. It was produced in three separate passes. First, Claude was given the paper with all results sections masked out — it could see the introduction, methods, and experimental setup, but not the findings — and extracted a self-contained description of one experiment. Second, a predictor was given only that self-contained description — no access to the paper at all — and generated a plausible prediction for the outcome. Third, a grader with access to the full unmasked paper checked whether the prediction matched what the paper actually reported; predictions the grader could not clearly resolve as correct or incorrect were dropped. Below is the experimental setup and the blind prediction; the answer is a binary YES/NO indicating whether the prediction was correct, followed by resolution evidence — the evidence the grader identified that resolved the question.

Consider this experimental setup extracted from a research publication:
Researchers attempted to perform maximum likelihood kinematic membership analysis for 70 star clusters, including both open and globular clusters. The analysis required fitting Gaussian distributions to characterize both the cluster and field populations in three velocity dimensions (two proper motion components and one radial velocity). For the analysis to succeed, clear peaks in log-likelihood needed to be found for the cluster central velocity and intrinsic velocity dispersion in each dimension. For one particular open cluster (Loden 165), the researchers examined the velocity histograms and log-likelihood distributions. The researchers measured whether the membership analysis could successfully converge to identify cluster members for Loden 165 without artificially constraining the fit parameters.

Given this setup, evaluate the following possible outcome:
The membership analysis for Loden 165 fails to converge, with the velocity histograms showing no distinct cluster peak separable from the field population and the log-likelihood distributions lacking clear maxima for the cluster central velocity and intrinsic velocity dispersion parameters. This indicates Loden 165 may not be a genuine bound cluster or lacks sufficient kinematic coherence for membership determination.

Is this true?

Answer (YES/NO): YES